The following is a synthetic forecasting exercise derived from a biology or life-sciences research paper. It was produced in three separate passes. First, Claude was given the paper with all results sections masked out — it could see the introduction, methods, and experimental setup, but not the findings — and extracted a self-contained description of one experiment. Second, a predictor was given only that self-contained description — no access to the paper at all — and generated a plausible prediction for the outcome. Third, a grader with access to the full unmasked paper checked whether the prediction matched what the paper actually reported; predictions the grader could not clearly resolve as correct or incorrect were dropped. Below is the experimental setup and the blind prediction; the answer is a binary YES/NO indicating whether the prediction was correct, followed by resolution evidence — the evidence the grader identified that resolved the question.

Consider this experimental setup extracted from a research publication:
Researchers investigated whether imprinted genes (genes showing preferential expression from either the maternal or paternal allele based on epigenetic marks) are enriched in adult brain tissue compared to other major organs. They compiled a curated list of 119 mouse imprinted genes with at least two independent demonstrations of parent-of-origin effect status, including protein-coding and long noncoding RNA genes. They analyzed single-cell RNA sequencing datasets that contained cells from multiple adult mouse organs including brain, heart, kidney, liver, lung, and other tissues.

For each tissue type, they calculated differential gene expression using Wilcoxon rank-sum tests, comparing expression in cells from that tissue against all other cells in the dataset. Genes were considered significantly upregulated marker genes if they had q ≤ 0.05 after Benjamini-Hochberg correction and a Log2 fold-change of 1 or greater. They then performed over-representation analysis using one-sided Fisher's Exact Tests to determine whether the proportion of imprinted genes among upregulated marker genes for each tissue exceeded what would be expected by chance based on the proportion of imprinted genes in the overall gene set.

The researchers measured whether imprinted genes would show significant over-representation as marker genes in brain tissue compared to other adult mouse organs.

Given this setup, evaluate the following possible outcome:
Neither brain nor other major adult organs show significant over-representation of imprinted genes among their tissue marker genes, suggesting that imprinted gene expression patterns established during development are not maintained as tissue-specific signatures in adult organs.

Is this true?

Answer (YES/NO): NO